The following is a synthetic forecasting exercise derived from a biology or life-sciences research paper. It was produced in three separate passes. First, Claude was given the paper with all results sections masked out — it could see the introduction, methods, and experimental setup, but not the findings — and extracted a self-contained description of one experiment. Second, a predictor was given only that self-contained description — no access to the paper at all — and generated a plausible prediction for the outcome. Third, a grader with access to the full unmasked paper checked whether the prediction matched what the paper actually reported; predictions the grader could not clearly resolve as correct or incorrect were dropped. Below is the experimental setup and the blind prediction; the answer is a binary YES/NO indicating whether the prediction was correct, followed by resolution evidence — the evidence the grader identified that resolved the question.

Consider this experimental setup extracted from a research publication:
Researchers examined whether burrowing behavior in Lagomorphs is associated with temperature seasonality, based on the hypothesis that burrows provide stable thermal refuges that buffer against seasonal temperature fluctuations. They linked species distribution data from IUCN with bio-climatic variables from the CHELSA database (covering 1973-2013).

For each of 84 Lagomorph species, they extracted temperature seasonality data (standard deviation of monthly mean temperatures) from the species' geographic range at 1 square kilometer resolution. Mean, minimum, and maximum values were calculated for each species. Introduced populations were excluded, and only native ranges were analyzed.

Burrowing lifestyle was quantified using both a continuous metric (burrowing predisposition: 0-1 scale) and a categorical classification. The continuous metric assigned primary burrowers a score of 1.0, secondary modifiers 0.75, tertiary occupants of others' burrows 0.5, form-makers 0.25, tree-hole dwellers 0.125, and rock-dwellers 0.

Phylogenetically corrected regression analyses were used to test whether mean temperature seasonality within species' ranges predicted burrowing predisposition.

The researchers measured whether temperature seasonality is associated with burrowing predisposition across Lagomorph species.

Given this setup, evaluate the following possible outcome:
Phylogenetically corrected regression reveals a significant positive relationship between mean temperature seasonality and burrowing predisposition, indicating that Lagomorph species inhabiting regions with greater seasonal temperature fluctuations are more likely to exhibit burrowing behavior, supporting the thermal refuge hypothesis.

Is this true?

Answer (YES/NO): NO